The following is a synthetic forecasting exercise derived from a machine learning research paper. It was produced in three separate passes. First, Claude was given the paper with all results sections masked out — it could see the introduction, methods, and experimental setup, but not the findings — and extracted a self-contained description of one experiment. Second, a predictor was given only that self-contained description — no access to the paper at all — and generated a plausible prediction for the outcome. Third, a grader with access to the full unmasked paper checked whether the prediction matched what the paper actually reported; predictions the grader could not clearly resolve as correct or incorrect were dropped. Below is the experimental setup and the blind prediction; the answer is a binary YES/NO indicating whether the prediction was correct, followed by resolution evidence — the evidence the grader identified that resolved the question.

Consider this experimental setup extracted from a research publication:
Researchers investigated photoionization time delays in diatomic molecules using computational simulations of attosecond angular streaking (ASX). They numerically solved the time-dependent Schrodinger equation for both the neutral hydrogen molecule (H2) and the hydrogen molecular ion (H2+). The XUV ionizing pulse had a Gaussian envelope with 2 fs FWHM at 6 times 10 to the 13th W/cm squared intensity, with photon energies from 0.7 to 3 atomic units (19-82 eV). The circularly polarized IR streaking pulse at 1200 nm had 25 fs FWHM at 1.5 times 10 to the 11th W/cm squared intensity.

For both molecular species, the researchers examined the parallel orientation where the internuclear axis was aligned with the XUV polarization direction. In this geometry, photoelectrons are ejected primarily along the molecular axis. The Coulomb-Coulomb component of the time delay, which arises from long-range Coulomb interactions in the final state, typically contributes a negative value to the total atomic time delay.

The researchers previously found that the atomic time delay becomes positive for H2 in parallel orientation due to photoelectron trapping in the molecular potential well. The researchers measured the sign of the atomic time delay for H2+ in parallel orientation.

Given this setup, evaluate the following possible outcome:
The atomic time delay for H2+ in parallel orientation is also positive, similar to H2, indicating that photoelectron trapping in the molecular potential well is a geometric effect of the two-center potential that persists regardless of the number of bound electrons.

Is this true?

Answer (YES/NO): YES